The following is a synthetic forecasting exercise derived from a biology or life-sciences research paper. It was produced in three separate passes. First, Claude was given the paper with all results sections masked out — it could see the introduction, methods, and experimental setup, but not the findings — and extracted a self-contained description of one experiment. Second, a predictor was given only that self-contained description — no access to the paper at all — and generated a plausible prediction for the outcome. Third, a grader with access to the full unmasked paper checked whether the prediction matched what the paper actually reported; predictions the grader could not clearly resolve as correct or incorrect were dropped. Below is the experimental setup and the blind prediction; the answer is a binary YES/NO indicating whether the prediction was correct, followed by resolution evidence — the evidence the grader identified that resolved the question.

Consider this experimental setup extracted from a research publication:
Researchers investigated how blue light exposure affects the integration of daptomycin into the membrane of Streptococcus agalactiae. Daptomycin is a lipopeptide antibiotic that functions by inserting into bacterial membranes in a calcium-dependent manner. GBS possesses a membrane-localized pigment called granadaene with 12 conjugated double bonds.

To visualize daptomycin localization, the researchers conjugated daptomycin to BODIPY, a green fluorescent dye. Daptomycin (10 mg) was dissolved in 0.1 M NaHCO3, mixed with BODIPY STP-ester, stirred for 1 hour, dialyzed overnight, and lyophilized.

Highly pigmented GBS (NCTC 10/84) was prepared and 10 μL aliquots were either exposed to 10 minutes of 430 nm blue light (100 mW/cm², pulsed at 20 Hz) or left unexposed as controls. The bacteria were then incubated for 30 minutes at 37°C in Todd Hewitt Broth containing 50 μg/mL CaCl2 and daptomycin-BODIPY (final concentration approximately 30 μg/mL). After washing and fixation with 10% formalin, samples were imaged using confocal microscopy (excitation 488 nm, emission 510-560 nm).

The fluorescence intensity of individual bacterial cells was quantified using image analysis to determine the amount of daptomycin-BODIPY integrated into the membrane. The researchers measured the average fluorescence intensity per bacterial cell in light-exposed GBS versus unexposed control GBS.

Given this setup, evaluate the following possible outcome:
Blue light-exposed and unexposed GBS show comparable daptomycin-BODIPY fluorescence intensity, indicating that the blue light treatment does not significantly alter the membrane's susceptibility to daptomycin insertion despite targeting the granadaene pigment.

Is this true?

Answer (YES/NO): NO